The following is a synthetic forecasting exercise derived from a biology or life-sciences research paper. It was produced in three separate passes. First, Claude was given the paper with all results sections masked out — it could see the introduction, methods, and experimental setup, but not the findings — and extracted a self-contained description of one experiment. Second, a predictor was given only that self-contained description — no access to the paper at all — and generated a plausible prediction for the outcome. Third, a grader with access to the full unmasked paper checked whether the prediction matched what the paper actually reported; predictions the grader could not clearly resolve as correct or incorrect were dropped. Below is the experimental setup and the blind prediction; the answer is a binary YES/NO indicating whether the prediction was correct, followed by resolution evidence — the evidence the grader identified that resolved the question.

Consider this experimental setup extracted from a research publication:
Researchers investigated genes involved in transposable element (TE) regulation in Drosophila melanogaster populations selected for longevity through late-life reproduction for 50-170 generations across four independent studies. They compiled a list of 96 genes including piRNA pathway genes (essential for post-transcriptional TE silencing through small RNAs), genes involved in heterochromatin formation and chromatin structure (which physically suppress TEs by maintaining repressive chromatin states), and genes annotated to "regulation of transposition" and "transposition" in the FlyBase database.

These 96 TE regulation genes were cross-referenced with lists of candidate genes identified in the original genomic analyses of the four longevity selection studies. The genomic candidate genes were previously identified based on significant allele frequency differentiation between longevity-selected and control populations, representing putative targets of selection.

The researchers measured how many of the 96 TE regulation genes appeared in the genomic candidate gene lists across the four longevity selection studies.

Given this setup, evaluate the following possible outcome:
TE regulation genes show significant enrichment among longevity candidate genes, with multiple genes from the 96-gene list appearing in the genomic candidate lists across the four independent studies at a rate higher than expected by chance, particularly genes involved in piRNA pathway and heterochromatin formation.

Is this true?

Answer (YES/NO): NO